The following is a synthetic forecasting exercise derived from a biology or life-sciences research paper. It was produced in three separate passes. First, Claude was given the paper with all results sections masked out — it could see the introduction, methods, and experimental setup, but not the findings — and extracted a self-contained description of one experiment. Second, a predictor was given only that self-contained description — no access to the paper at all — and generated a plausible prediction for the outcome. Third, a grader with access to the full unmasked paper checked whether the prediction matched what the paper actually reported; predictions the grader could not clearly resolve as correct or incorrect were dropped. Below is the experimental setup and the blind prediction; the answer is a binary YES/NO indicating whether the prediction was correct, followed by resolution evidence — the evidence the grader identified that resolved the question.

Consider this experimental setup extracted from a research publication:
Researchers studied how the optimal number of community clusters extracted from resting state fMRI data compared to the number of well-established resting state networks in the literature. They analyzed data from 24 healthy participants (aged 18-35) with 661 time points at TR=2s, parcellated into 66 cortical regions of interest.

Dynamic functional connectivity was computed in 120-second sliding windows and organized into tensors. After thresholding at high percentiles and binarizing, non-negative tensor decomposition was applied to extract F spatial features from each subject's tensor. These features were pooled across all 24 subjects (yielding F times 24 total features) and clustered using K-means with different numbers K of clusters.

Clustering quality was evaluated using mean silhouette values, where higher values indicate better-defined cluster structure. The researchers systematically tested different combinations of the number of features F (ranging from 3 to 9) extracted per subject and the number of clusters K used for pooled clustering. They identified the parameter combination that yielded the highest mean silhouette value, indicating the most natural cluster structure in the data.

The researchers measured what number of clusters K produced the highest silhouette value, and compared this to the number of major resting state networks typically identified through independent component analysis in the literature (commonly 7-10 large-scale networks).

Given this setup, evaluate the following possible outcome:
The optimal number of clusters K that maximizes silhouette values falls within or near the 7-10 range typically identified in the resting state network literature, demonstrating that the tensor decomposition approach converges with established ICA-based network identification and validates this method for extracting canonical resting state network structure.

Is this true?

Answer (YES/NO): NO